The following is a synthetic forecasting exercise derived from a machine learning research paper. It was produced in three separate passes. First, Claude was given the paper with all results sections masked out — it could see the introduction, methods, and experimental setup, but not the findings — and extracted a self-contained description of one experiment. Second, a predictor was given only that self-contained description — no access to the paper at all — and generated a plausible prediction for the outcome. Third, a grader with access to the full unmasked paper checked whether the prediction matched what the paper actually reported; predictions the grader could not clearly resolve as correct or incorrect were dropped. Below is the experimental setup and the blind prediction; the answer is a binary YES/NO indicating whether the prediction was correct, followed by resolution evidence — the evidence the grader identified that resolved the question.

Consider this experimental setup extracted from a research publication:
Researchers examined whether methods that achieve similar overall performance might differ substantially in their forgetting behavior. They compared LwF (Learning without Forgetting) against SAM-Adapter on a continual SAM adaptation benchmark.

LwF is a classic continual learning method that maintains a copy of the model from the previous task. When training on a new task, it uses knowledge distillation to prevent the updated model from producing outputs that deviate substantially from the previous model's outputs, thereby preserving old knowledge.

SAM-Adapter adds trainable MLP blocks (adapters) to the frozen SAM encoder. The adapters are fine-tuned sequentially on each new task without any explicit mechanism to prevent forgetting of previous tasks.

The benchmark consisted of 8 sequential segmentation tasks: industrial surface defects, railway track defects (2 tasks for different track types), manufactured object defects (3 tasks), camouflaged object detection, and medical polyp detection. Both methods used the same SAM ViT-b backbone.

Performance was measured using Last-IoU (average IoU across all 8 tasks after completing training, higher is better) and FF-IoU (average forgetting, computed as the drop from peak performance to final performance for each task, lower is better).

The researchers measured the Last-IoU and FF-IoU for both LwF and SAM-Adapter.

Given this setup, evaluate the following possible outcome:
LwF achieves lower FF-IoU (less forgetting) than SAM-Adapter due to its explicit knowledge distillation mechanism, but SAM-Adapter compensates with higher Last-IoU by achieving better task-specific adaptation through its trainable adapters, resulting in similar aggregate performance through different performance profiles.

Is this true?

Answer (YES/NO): NO